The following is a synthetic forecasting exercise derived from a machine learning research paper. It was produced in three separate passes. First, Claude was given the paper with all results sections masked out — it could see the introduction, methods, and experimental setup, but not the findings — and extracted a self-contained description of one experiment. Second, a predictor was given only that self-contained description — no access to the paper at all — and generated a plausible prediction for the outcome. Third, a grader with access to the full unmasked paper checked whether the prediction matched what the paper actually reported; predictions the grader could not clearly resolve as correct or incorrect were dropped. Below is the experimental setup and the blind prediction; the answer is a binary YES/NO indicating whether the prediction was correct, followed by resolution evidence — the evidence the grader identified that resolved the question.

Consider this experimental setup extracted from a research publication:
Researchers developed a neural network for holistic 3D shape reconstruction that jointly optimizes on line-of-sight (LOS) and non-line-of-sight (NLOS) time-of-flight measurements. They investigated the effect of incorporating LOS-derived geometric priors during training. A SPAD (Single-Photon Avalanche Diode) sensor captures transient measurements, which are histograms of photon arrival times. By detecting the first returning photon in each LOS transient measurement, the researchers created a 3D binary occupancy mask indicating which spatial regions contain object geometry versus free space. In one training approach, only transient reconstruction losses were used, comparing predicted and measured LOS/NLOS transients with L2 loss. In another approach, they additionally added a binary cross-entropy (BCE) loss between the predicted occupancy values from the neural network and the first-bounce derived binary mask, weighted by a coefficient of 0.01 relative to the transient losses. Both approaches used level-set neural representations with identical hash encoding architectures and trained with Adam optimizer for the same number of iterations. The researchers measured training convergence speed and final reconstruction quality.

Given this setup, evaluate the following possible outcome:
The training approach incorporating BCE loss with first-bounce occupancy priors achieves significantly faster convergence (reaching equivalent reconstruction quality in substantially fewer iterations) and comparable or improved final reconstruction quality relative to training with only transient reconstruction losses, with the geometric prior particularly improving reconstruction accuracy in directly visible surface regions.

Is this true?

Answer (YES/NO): NO